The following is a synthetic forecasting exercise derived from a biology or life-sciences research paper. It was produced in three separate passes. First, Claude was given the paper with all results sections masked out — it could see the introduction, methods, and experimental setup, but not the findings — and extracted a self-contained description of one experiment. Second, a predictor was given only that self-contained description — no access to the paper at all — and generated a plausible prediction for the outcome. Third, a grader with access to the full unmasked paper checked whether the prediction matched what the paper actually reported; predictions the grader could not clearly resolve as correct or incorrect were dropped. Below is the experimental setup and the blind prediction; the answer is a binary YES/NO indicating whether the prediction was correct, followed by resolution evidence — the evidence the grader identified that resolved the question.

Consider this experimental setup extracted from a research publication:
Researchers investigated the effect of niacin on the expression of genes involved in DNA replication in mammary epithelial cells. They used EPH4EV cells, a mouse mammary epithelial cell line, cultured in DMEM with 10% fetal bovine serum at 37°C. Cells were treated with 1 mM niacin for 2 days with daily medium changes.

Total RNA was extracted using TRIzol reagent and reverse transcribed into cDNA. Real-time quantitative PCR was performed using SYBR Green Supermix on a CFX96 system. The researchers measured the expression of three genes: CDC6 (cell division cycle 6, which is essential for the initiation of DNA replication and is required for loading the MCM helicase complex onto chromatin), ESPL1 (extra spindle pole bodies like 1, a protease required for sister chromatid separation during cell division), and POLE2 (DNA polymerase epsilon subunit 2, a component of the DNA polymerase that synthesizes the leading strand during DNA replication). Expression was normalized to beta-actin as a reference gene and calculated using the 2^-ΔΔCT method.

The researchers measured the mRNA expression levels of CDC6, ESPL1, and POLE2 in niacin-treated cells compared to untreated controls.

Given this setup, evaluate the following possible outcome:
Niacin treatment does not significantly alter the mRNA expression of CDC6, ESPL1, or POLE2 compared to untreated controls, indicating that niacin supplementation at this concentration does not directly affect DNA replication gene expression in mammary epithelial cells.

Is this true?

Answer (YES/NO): NO